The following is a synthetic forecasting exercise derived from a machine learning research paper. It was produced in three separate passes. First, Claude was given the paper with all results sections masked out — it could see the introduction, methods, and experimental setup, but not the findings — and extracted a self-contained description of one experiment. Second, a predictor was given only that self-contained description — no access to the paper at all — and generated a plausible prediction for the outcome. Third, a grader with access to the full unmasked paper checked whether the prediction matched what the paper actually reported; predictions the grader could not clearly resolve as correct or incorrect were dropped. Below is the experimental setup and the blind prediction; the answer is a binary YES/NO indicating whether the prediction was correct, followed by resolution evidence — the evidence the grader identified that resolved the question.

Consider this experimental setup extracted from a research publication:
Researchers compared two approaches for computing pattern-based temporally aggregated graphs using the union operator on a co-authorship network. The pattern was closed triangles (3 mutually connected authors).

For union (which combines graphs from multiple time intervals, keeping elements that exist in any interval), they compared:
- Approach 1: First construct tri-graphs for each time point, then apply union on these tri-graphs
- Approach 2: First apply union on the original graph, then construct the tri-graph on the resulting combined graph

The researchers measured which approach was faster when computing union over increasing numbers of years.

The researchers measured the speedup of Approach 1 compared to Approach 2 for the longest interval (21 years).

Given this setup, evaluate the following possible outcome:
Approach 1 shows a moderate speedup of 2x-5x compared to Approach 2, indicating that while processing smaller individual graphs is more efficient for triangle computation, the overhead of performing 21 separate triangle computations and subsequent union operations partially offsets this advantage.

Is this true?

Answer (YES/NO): YES